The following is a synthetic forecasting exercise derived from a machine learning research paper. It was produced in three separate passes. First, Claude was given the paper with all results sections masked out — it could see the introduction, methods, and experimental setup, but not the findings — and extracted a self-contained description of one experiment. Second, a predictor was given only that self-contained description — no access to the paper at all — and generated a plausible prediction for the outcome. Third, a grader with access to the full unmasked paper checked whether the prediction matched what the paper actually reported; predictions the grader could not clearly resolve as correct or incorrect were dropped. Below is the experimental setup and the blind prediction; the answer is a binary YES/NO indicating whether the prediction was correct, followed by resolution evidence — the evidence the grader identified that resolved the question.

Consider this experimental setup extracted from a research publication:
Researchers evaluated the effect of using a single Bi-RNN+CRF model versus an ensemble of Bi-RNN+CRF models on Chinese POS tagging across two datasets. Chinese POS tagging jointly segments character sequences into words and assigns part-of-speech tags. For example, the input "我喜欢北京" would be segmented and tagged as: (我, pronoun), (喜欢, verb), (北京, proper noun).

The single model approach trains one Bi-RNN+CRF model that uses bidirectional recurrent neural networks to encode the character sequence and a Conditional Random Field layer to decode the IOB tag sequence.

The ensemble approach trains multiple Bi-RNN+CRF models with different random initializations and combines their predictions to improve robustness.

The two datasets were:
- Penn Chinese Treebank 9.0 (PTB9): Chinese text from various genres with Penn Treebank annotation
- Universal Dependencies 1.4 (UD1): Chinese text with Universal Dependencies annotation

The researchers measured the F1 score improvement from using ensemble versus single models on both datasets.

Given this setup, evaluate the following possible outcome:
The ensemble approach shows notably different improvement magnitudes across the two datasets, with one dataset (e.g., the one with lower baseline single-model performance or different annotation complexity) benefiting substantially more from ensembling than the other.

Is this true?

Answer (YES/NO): NO